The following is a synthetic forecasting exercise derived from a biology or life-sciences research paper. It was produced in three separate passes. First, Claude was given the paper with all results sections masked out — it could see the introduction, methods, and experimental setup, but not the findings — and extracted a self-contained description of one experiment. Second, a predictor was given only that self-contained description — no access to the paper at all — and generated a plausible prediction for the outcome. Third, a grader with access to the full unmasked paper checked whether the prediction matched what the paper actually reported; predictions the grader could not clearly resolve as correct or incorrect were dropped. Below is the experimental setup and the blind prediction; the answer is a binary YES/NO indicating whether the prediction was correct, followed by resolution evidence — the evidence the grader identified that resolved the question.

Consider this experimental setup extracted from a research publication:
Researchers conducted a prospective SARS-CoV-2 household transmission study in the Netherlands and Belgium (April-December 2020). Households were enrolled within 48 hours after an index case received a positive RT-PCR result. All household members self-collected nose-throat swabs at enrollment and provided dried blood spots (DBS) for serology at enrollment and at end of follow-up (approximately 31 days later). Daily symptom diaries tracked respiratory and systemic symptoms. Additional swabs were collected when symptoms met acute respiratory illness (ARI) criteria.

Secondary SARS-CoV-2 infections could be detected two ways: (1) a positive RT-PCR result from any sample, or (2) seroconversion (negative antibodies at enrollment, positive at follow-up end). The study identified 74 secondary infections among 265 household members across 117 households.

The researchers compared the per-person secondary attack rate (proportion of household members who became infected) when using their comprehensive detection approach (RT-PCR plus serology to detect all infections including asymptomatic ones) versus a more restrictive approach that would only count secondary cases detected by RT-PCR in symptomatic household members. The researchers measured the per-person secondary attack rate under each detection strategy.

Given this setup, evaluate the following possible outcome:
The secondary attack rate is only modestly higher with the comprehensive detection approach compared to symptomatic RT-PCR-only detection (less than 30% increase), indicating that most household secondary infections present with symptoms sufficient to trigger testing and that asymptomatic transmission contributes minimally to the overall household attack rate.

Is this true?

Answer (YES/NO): NO